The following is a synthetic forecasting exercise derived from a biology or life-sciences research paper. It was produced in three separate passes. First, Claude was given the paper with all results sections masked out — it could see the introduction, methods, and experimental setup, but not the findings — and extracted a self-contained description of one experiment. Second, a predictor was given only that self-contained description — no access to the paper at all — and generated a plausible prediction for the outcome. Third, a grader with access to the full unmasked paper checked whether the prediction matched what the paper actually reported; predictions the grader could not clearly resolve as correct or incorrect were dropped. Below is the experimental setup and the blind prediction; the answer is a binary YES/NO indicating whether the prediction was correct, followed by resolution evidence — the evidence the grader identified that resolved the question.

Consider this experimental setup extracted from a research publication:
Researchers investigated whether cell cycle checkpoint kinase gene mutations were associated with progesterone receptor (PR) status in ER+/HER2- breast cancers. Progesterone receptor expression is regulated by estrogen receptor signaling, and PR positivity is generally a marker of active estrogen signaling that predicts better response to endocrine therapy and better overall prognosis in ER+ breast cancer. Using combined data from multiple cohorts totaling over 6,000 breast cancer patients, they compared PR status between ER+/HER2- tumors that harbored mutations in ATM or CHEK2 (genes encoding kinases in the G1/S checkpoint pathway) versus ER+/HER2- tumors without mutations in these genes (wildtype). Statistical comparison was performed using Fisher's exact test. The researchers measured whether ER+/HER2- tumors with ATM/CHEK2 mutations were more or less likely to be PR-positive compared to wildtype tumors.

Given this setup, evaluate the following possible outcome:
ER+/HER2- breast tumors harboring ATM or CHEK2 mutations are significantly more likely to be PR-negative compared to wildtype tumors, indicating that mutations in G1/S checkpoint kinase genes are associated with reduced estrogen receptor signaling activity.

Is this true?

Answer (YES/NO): NO